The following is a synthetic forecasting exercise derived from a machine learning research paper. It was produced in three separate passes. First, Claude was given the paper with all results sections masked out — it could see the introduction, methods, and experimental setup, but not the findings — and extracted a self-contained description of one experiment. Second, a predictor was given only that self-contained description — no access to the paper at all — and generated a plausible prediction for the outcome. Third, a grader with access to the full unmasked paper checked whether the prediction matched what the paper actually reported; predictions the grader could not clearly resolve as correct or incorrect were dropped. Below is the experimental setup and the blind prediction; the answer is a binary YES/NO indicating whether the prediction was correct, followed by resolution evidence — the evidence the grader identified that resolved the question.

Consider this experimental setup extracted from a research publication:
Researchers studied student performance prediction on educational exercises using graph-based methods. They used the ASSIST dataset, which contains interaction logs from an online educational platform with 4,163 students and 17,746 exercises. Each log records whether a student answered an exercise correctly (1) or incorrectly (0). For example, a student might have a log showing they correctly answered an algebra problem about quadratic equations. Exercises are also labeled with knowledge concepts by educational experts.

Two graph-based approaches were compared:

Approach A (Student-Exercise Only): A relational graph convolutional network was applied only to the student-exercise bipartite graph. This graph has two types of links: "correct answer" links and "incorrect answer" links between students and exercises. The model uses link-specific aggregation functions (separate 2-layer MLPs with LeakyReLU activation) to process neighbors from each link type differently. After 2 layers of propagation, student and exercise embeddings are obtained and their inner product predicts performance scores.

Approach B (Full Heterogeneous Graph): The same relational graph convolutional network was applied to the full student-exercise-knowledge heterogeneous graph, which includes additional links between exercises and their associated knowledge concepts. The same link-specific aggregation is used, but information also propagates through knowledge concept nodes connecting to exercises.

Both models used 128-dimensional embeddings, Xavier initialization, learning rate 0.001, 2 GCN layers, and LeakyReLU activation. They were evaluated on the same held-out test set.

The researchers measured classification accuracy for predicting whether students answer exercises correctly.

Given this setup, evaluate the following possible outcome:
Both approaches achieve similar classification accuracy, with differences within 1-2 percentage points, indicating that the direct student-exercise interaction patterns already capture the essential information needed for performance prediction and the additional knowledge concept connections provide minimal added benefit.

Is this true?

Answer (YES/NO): YES